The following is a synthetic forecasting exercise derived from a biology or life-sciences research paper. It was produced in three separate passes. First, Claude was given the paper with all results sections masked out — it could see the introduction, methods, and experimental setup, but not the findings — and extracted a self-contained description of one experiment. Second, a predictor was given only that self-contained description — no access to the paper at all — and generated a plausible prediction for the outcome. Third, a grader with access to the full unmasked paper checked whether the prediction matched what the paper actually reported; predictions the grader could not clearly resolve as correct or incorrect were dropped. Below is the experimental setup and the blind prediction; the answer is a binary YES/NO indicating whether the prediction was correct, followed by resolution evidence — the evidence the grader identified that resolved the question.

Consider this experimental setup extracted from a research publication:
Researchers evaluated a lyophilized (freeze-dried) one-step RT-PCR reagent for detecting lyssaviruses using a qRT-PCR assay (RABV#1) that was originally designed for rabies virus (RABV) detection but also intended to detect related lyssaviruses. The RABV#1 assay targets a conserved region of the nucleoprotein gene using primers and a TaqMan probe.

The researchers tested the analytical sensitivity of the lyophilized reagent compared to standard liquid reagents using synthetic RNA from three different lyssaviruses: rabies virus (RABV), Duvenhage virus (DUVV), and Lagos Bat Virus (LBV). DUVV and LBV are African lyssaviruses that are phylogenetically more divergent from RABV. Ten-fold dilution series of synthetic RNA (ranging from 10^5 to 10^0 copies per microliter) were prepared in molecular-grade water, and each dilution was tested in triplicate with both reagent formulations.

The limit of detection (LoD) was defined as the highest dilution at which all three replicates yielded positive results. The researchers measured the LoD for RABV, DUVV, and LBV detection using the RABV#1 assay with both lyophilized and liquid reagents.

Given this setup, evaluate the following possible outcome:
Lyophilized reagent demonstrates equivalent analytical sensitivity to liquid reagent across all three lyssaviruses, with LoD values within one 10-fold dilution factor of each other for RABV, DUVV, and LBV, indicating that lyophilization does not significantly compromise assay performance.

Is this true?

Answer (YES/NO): NO